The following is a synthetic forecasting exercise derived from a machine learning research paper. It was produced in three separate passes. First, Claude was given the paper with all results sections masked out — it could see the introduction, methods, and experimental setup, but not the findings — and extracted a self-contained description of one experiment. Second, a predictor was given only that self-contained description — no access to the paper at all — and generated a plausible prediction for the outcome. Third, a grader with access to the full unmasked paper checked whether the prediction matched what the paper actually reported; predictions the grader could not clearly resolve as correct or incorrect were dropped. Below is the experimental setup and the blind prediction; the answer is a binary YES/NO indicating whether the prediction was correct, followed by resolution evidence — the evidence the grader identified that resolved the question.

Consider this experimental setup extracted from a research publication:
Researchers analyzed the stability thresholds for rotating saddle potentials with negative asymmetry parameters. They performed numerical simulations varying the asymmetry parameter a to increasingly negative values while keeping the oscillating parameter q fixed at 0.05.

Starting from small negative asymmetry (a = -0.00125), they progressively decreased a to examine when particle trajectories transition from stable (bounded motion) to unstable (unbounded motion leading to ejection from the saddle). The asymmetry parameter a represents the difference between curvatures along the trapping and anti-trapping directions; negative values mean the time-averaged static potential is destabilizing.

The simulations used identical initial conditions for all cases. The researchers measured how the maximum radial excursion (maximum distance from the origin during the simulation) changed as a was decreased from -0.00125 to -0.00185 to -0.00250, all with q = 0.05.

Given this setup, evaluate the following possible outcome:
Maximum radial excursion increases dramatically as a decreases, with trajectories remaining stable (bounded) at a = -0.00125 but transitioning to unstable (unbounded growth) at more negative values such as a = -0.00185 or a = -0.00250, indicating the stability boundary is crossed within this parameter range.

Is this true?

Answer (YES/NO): NO